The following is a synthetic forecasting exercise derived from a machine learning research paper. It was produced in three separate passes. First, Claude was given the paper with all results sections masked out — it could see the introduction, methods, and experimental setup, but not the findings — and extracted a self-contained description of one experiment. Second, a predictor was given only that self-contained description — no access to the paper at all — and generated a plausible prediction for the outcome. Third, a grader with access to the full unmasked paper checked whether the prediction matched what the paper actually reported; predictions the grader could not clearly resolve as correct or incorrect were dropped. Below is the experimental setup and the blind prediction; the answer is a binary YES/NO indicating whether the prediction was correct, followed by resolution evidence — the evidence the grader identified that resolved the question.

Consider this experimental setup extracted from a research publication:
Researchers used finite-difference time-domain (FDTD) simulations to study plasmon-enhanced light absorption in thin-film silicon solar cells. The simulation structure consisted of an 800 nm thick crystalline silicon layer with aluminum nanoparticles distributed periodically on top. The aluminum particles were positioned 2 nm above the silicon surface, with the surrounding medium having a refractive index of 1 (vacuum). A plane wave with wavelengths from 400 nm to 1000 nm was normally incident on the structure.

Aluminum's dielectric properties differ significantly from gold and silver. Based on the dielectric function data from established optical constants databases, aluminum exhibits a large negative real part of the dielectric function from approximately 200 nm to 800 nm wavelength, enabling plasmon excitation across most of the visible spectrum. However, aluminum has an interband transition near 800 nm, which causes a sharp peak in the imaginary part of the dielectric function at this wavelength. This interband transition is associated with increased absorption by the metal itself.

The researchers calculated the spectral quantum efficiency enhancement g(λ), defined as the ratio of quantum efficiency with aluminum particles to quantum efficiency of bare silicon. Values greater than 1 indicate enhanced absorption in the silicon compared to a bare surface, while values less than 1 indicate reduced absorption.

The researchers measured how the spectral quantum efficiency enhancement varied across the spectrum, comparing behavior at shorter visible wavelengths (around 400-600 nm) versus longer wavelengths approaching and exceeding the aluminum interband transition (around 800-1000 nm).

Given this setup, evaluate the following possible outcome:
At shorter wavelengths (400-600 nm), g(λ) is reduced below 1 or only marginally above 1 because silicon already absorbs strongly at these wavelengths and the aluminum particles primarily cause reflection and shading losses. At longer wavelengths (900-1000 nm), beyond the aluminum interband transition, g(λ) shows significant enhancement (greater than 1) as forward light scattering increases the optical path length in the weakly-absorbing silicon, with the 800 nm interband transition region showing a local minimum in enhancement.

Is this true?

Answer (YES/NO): NO